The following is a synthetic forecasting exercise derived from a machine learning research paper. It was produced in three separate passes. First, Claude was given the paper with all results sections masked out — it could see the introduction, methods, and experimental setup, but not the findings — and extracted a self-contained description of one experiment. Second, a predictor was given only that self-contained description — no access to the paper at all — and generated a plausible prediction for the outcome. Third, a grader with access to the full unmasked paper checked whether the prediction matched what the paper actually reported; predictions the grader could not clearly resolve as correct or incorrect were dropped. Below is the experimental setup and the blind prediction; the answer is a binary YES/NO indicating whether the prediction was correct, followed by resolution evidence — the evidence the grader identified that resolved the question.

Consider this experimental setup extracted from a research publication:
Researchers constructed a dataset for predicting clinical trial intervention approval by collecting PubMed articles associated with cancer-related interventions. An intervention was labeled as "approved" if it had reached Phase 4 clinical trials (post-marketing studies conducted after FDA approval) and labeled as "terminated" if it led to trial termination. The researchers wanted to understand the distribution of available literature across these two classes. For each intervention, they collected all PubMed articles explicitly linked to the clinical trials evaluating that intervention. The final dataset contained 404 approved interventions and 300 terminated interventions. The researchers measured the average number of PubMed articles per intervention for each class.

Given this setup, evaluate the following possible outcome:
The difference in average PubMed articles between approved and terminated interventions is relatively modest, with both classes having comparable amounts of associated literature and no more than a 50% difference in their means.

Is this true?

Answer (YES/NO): NO